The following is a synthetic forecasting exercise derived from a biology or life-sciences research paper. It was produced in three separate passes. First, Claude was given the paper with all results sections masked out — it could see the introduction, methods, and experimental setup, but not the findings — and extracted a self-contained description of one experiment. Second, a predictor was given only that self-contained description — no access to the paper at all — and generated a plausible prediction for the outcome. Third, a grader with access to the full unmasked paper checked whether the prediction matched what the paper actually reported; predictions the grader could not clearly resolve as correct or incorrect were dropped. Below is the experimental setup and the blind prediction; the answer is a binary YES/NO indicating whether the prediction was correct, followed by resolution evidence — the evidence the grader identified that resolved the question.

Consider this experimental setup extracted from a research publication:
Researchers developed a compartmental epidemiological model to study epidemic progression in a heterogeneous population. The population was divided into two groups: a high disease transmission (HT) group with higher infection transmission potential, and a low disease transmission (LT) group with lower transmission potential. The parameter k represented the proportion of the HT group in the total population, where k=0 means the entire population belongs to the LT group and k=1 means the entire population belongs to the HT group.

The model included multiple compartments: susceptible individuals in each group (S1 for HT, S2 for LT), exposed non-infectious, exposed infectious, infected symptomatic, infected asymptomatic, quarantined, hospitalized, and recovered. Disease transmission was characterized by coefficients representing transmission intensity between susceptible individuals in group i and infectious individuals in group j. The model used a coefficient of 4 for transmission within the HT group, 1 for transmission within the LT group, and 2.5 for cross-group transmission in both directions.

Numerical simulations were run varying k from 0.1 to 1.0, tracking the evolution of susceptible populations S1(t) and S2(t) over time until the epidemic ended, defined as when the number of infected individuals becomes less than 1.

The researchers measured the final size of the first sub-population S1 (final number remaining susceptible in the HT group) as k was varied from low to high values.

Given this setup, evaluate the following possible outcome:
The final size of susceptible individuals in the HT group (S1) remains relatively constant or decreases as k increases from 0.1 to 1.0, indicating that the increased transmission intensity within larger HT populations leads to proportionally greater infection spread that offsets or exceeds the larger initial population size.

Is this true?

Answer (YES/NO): YES